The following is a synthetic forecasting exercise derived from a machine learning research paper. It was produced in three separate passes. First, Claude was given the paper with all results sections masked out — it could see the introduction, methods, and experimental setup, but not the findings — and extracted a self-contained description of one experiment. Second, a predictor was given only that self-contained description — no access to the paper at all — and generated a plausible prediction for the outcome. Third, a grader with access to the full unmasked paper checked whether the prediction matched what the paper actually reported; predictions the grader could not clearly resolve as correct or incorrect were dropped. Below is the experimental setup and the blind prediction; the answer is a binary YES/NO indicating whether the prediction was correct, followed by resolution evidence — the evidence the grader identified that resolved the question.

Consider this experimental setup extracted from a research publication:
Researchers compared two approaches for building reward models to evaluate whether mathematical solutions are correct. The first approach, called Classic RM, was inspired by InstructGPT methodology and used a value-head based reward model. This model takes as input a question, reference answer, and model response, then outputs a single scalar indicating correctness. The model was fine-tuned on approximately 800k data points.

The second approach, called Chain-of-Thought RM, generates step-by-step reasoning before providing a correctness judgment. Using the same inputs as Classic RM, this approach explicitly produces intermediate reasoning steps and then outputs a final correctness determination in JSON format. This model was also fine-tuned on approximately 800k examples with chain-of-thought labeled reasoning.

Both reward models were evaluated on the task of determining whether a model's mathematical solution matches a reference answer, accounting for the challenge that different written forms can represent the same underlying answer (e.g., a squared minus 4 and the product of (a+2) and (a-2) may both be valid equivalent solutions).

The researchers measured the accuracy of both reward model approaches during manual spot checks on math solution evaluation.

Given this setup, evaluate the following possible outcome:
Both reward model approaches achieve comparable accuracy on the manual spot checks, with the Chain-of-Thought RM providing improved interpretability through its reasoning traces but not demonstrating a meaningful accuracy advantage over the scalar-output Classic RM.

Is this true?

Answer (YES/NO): NO